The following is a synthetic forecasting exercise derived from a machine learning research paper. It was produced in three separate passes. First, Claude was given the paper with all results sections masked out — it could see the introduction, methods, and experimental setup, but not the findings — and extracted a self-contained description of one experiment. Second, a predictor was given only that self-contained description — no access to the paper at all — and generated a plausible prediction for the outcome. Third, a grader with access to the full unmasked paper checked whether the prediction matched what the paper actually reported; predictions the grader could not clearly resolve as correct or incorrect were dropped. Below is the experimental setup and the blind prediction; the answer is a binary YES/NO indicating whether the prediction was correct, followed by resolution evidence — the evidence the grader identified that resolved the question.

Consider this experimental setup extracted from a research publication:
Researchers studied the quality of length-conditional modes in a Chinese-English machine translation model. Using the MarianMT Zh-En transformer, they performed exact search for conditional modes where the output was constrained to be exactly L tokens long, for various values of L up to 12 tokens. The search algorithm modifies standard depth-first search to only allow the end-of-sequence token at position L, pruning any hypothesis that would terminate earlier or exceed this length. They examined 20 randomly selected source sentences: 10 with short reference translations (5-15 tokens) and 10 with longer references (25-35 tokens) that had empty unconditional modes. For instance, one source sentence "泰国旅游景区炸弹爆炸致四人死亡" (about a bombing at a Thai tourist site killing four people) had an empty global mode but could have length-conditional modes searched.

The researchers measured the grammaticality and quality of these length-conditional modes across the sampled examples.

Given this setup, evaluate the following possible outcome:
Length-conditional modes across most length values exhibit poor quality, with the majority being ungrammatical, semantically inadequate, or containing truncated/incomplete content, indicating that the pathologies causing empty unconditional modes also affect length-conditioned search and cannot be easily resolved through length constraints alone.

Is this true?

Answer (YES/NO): NO